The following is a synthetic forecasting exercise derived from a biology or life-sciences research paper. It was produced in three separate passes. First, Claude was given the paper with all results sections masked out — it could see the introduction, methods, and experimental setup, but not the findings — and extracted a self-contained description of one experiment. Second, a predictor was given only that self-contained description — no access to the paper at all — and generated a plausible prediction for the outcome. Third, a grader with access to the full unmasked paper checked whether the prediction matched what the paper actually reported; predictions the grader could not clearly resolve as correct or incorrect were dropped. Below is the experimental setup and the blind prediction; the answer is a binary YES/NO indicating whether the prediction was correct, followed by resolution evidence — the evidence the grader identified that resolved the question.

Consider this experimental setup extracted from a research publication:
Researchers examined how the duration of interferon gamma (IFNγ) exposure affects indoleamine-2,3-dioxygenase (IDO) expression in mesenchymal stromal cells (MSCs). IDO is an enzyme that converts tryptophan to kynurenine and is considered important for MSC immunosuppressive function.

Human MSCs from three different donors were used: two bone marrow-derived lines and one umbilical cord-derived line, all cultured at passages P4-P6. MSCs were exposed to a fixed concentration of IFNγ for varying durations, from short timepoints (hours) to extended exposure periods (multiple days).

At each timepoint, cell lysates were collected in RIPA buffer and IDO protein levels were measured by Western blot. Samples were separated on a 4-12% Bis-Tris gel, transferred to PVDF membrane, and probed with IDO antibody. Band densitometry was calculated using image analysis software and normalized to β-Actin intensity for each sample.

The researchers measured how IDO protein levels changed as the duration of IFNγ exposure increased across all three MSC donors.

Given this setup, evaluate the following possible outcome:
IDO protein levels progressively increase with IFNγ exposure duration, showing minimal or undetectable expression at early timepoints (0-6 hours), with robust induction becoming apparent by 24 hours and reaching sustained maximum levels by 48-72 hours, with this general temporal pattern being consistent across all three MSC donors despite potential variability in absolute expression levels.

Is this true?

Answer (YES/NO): NO